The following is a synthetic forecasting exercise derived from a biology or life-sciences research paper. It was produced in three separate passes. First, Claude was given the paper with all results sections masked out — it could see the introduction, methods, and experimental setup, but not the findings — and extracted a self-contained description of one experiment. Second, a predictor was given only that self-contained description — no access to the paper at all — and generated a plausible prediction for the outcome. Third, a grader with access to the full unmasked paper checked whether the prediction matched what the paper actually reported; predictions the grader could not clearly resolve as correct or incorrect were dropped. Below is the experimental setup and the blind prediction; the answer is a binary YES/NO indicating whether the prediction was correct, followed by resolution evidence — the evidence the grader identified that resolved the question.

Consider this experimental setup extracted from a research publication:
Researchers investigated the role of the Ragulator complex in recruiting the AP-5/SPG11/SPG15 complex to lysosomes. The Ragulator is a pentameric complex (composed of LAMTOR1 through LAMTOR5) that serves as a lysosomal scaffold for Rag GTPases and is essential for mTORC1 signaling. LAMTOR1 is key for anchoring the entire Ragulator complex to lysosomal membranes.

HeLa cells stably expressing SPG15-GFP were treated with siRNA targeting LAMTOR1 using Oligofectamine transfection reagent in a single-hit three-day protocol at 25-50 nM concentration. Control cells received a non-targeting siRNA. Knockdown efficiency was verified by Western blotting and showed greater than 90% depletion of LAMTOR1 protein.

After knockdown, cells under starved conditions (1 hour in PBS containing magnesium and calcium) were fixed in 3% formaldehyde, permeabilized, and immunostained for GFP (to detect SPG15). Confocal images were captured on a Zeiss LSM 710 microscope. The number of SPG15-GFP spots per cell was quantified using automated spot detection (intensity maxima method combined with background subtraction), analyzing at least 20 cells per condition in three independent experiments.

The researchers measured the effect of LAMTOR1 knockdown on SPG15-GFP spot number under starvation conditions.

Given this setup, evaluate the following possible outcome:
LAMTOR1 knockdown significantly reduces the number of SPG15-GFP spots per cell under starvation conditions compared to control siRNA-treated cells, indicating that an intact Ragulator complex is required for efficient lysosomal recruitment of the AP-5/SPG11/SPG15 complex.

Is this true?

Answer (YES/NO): YES